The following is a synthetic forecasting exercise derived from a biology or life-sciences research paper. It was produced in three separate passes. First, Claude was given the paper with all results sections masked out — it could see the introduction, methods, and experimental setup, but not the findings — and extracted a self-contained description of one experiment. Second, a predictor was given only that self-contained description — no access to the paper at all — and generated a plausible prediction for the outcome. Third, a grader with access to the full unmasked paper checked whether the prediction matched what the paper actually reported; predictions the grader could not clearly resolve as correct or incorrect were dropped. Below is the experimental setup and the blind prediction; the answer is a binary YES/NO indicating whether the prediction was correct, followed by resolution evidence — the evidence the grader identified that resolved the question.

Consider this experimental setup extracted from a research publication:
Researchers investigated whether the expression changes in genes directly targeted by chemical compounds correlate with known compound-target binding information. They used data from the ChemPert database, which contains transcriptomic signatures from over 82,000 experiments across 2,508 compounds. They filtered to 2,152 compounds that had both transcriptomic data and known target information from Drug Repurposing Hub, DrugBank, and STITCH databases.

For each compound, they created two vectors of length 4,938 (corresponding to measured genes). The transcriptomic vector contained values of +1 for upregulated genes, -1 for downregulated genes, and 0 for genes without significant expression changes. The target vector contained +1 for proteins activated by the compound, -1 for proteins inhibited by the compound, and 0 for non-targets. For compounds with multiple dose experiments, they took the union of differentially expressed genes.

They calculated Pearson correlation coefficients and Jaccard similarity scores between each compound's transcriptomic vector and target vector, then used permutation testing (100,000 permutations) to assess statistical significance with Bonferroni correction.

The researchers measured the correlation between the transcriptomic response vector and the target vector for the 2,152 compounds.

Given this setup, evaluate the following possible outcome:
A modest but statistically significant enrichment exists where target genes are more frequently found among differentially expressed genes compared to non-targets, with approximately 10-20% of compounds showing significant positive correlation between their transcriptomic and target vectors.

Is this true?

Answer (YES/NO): NO